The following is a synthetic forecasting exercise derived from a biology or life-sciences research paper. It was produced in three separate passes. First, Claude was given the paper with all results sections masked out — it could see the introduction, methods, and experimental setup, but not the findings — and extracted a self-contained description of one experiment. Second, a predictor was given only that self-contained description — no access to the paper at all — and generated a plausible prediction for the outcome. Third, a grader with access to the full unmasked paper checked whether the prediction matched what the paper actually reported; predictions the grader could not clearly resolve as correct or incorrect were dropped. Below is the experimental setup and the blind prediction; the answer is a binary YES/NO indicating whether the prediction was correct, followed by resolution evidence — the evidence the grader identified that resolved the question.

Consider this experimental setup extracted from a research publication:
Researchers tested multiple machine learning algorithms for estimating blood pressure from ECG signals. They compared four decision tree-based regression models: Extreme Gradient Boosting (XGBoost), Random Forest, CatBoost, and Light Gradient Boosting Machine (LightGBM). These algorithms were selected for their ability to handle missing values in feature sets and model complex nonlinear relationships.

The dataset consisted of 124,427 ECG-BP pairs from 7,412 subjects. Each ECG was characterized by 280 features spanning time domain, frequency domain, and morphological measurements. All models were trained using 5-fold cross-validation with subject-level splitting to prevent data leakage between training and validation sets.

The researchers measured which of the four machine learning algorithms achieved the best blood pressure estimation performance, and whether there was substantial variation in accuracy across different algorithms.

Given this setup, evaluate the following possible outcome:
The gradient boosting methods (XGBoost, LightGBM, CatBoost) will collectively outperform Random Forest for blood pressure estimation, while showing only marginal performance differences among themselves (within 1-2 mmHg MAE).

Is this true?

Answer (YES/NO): NO